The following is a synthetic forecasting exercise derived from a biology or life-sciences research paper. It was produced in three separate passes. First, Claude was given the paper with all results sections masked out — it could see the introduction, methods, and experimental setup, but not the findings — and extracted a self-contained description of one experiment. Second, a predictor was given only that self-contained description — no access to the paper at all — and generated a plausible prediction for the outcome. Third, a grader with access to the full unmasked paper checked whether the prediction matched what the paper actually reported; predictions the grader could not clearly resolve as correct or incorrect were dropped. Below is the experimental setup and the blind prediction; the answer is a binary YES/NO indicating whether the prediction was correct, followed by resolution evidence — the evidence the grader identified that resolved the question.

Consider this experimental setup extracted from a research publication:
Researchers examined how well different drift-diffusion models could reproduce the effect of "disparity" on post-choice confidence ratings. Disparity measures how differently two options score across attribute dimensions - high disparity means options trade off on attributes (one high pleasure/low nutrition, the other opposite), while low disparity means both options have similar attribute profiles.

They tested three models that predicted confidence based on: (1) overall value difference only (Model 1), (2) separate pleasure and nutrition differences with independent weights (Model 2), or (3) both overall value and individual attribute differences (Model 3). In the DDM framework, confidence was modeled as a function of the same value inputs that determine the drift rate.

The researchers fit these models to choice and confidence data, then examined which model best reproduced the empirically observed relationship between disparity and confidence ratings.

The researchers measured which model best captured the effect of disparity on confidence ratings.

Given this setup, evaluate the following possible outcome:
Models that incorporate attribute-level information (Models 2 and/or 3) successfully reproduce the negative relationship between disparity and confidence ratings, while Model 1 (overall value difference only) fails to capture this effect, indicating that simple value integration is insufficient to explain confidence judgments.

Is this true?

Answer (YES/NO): NO